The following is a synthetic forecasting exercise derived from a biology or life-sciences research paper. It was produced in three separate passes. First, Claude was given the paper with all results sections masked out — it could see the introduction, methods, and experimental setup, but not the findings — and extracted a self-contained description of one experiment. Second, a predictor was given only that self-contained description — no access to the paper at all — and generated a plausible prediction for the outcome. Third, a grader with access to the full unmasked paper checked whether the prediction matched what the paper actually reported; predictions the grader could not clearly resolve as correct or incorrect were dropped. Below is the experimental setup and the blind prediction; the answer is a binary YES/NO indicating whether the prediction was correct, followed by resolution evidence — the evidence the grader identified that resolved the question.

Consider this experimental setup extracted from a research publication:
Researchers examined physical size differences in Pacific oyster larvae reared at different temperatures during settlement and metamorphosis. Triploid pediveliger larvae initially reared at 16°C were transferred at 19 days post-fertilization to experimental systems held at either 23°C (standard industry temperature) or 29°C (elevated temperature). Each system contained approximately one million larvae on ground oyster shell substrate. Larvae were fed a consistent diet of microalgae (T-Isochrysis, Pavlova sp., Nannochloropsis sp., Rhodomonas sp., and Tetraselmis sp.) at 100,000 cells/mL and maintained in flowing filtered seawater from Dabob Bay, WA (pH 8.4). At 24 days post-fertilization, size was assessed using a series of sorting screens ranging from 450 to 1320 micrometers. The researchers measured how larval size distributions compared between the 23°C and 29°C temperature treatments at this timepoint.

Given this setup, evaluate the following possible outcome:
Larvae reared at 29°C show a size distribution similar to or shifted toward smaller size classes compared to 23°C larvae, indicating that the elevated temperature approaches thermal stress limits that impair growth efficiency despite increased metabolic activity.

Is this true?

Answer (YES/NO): NO